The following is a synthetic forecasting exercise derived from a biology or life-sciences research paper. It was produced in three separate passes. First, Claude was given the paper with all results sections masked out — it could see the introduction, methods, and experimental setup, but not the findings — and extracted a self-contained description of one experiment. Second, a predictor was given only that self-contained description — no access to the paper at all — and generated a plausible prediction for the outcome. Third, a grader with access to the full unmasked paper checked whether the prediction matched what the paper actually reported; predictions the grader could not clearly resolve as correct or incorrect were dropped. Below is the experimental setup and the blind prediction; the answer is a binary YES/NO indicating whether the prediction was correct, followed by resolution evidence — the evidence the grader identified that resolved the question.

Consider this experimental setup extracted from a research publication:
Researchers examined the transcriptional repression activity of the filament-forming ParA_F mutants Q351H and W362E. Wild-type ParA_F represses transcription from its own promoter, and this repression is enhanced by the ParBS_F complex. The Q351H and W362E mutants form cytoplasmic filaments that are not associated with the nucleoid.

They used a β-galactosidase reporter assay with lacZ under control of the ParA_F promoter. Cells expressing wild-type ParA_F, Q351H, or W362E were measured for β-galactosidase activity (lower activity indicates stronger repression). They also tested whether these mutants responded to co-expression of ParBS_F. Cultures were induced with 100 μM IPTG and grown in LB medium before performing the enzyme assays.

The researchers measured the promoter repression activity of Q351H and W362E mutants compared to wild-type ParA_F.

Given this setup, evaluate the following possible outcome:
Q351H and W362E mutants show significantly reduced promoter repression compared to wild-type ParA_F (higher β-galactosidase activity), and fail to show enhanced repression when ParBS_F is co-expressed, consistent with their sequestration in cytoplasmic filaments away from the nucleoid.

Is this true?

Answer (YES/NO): NO